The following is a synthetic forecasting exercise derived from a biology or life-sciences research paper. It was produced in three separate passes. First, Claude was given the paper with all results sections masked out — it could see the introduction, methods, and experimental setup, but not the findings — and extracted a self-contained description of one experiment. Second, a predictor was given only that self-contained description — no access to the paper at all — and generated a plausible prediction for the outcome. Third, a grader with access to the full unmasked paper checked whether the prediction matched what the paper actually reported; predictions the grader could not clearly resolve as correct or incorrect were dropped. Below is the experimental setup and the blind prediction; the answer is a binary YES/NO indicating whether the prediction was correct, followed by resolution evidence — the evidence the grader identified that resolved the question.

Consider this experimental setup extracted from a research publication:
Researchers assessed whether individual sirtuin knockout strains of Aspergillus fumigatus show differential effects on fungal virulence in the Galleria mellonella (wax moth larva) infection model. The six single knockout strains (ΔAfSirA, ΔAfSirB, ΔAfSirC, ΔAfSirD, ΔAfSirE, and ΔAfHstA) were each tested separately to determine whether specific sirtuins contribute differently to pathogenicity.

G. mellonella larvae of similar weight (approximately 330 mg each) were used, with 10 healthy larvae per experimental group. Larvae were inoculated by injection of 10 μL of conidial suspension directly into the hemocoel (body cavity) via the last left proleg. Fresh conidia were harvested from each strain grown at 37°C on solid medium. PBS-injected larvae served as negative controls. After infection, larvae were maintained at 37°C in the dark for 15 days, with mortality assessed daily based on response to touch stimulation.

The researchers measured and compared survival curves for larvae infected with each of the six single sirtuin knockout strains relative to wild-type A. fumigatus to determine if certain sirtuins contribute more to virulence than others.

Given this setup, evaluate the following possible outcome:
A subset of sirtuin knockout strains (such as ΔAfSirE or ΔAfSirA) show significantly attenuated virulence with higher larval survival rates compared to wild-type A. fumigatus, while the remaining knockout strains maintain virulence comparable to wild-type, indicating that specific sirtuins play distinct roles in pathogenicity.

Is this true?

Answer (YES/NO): NO